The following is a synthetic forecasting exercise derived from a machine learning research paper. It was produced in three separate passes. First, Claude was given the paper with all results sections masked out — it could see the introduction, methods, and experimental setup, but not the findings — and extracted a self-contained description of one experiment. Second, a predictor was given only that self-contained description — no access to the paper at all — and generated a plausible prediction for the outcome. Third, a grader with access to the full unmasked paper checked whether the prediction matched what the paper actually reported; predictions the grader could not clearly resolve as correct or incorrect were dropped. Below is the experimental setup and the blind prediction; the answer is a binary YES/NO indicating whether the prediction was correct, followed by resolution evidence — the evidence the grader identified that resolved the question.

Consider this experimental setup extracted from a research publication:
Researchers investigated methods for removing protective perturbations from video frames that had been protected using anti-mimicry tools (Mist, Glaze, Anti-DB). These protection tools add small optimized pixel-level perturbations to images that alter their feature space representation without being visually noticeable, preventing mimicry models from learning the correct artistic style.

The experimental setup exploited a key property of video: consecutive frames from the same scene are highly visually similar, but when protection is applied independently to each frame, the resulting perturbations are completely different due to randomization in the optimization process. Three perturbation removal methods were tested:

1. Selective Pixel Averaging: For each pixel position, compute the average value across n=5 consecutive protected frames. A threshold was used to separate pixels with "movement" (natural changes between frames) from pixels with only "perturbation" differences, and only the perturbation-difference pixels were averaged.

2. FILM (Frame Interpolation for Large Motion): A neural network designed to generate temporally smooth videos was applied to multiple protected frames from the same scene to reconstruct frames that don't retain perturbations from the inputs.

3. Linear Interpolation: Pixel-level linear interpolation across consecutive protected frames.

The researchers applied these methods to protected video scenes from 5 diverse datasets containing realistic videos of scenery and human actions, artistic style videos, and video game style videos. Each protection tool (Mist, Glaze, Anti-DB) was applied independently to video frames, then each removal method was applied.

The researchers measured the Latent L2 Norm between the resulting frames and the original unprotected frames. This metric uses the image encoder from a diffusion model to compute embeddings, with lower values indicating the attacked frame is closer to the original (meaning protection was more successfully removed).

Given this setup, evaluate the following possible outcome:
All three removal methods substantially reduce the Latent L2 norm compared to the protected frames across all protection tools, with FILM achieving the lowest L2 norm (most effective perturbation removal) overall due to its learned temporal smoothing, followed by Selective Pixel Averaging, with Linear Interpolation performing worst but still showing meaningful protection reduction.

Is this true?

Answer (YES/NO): NO